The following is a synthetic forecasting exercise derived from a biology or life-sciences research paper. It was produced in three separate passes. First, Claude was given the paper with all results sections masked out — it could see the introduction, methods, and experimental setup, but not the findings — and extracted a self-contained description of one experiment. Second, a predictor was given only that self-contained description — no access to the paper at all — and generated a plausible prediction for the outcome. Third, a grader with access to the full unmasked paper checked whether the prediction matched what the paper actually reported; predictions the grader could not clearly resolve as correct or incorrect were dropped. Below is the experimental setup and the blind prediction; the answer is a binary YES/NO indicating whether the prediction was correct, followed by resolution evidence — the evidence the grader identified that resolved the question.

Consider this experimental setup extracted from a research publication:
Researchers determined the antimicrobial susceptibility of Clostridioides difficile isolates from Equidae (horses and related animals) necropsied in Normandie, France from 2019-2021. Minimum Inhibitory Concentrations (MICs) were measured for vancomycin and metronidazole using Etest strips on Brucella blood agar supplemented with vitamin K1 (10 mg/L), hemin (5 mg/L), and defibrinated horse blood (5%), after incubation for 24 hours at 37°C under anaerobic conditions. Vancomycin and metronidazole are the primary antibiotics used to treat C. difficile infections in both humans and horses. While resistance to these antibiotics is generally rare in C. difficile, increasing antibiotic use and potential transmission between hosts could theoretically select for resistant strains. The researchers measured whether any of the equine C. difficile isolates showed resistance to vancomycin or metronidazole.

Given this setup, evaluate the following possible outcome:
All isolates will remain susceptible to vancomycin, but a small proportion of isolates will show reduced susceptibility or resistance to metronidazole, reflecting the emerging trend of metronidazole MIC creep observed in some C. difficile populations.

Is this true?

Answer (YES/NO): NO